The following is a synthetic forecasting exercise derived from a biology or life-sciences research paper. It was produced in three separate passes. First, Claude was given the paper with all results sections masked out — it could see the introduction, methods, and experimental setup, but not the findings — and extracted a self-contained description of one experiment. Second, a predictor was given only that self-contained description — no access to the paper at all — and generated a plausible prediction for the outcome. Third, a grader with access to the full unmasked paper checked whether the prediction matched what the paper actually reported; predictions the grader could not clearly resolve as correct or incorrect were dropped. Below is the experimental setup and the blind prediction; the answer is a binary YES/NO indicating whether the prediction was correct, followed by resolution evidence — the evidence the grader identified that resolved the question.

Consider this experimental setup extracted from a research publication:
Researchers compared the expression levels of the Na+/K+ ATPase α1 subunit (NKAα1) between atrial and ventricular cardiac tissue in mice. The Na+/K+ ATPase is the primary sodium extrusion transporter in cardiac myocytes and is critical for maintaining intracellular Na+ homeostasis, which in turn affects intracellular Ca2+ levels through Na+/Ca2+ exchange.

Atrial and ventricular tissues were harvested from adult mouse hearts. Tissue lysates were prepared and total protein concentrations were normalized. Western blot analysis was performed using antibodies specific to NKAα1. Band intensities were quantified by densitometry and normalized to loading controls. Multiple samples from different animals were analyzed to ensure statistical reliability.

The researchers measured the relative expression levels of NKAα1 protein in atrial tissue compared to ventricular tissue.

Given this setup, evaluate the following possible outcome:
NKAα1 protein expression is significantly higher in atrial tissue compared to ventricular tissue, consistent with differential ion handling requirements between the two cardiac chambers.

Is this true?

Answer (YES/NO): YES